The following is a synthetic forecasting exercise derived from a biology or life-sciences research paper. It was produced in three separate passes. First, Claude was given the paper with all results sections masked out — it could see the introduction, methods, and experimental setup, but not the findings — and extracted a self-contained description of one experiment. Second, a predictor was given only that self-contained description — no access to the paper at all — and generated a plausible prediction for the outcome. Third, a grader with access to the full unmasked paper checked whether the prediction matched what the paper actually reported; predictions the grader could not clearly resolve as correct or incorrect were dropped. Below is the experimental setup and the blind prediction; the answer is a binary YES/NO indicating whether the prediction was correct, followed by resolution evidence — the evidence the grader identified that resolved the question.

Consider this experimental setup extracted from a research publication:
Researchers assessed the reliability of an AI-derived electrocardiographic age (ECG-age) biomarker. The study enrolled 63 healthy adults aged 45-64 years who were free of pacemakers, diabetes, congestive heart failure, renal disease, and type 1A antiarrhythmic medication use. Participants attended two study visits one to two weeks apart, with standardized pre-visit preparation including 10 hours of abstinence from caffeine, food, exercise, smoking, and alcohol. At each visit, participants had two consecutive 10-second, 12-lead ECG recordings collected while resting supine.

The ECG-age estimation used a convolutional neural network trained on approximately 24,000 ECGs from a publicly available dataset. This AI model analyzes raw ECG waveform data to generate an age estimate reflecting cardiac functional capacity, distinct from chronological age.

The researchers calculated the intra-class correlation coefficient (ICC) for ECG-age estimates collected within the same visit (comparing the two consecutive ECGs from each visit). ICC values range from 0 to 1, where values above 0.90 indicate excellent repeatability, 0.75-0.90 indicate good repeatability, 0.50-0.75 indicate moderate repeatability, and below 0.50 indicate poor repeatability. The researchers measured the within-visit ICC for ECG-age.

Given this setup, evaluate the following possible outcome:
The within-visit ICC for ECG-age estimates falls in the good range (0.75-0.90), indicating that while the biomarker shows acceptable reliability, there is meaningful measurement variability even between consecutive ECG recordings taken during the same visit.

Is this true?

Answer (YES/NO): NO